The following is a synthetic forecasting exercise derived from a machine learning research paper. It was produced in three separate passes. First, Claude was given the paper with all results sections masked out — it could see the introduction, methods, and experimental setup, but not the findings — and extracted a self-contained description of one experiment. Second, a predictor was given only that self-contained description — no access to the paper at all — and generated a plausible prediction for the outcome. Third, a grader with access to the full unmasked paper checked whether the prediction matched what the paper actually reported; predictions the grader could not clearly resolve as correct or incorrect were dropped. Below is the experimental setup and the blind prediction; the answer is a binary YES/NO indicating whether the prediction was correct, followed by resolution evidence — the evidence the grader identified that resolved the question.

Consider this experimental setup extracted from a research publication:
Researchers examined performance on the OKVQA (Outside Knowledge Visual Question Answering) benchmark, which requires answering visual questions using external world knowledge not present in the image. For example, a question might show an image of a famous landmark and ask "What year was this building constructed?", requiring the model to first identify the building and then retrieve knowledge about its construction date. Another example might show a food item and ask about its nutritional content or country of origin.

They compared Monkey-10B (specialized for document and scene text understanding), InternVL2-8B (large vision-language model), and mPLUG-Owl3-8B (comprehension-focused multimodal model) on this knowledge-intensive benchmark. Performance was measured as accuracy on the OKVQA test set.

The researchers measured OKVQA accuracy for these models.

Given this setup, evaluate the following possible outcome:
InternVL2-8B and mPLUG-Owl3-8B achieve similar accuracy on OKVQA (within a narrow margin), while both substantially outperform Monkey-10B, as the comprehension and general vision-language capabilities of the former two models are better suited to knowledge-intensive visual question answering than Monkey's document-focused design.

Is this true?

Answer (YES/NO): NO